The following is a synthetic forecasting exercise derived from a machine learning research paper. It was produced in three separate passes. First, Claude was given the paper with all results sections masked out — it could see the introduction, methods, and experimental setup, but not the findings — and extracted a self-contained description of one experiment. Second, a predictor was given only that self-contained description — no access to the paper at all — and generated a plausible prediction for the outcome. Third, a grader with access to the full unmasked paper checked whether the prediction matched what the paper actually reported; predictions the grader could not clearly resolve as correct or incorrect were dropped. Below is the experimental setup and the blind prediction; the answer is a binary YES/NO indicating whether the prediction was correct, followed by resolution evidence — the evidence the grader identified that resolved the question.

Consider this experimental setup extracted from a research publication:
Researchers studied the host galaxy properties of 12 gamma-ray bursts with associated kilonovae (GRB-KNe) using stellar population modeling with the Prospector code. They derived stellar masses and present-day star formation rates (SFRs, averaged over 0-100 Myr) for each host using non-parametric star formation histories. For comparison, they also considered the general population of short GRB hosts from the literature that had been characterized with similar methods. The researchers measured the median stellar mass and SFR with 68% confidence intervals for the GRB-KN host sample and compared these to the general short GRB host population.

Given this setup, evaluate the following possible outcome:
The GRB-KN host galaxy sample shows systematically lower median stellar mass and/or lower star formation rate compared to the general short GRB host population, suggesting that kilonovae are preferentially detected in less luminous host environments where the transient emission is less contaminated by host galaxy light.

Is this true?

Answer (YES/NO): NO